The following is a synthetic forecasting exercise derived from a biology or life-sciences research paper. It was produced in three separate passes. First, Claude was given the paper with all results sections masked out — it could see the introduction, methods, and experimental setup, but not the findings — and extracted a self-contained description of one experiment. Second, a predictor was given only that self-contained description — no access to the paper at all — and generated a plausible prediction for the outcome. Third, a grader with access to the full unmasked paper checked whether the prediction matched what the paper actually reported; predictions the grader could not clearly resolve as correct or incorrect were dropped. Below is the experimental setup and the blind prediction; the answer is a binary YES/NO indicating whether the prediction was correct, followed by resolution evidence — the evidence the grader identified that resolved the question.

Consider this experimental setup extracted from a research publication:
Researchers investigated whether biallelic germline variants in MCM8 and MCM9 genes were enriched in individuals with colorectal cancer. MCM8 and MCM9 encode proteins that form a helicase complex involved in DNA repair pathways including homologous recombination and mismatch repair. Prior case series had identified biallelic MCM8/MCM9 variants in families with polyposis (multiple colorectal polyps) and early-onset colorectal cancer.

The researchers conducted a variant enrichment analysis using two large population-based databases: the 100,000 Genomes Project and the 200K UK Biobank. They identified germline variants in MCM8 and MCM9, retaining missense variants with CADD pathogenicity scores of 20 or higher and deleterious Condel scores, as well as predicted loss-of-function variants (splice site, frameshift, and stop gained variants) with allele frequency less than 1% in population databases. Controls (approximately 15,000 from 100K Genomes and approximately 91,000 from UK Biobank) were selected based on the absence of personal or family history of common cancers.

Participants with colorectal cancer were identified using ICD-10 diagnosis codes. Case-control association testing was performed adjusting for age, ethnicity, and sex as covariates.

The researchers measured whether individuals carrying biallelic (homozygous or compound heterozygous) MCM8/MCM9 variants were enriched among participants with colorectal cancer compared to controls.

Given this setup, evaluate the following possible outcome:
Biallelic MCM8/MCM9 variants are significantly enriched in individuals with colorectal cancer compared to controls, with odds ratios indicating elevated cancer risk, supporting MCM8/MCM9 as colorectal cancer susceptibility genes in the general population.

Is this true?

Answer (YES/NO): NO